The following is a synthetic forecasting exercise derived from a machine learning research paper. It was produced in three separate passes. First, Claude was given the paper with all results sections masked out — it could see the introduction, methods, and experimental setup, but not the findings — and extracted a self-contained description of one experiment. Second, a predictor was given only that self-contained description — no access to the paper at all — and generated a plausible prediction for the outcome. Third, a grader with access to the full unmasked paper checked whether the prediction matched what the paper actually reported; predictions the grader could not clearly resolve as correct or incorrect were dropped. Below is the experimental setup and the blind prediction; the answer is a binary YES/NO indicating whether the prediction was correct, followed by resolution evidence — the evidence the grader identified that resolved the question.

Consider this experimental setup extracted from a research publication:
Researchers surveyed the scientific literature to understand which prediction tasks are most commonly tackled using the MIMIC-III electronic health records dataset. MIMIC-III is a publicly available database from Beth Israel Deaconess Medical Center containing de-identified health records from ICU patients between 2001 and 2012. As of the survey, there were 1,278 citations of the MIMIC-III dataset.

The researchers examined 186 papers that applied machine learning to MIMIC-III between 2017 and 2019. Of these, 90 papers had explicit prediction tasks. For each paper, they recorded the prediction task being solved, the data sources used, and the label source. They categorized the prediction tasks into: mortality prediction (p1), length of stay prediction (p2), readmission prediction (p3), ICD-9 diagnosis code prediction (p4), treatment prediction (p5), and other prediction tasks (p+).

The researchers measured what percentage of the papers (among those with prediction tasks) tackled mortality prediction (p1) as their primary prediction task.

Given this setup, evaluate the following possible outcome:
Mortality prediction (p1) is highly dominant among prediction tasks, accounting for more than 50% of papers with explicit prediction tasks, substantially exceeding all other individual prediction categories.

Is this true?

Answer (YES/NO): NO